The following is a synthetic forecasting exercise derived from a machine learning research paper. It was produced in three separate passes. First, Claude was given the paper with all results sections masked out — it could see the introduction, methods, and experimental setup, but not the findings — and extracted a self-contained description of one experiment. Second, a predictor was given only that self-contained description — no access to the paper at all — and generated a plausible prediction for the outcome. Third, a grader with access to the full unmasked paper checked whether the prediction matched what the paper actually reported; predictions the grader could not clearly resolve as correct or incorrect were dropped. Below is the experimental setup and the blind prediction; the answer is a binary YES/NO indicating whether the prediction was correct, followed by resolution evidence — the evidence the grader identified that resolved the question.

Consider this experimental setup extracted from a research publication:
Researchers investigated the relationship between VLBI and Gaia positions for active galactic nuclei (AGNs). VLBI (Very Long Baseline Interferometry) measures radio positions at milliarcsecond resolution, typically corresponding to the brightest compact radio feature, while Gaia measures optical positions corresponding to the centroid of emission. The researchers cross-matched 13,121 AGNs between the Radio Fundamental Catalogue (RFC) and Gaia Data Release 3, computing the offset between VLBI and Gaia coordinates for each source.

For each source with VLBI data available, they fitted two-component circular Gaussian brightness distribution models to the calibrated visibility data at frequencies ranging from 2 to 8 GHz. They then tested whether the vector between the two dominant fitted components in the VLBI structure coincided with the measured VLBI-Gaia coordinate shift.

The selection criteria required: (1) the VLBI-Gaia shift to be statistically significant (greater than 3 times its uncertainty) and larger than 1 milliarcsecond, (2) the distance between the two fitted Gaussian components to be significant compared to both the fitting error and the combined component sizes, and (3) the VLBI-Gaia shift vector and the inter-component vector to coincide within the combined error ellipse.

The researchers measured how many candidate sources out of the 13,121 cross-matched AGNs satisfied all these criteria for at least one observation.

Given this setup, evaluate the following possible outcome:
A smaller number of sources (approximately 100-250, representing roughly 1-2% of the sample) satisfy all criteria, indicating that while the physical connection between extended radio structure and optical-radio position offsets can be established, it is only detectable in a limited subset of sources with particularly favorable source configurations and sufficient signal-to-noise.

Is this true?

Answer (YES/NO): YES